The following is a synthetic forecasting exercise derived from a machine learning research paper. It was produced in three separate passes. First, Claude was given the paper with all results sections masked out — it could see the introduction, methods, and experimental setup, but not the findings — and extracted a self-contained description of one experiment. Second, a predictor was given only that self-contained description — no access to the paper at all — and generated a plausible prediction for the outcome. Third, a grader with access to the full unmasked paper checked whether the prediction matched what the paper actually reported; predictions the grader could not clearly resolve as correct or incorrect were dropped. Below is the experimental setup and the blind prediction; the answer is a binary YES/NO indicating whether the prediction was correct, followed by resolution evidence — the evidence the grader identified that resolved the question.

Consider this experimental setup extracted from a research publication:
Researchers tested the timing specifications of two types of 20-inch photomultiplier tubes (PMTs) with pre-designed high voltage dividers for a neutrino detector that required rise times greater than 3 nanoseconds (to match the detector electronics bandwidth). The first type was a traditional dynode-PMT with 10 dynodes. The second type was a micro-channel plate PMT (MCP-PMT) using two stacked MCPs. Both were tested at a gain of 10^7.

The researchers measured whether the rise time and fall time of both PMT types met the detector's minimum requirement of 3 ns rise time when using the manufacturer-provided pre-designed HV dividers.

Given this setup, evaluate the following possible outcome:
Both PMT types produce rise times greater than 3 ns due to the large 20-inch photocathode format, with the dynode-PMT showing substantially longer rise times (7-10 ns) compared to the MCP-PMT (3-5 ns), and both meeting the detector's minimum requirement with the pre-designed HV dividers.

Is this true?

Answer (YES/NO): NO